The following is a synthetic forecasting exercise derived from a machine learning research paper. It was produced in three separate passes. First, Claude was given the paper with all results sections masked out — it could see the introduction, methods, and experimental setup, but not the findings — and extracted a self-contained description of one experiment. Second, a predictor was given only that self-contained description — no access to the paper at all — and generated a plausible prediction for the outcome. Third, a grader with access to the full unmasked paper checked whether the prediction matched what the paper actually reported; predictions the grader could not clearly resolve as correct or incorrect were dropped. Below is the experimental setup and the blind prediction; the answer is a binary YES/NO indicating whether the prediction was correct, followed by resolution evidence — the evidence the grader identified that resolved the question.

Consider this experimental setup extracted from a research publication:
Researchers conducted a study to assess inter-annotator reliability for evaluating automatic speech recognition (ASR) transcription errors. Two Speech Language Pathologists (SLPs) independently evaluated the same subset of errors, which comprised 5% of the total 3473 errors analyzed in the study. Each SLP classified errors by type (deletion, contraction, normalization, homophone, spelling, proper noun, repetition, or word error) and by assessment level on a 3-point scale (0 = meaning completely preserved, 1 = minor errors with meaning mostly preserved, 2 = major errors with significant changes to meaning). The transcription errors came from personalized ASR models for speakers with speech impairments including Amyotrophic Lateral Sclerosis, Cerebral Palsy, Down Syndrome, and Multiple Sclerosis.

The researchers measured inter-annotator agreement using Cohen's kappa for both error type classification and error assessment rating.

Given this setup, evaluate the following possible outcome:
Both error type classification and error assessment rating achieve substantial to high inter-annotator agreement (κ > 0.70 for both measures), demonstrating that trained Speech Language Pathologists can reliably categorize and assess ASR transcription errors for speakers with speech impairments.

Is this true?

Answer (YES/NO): NO